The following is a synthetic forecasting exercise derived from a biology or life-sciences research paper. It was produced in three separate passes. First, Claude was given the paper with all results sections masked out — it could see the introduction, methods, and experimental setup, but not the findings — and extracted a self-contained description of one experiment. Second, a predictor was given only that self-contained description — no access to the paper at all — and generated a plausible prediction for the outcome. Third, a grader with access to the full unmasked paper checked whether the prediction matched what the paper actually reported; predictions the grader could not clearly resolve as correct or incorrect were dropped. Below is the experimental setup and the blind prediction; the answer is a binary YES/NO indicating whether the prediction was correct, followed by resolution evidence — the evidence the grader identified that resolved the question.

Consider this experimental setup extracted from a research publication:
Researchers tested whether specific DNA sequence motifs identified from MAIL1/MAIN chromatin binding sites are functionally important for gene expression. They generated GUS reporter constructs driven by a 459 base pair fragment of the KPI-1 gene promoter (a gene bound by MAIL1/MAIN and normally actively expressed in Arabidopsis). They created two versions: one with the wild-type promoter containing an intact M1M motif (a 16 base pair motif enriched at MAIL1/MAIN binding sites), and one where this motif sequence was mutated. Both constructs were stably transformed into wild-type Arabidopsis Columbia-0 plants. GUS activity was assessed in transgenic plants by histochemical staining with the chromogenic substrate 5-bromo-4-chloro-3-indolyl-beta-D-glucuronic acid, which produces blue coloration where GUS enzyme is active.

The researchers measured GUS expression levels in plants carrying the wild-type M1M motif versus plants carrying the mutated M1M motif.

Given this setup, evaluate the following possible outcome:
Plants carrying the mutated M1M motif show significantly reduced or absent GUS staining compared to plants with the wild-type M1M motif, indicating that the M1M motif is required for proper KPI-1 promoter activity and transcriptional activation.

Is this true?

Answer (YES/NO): YES